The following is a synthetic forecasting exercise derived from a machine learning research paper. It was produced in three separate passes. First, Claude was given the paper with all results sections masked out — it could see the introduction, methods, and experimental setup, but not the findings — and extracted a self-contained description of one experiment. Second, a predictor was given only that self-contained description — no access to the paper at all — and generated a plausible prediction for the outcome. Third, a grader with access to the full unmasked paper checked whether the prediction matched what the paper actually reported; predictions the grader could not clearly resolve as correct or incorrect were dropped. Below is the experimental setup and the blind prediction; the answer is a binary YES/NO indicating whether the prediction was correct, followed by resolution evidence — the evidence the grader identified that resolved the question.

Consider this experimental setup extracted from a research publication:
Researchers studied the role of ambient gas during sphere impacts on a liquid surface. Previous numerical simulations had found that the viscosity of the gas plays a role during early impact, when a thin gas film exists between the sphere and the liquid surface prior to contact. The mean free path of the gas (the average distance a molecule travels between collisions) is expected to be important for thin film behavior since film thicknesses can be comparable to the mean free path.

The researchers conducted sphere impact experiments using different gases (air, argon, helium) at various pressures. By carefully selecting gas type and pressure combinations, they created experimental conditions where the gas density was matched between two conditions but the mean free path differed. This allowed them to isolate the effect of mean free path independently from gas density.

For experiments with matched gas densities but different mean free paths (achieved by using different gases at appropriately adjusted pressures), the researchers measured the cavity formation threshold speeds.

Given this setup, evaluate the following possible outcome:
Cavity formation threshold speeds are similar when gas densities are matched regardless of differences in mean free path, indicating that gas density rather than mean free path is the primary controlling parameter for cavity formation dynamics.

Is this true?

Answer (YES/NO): YES